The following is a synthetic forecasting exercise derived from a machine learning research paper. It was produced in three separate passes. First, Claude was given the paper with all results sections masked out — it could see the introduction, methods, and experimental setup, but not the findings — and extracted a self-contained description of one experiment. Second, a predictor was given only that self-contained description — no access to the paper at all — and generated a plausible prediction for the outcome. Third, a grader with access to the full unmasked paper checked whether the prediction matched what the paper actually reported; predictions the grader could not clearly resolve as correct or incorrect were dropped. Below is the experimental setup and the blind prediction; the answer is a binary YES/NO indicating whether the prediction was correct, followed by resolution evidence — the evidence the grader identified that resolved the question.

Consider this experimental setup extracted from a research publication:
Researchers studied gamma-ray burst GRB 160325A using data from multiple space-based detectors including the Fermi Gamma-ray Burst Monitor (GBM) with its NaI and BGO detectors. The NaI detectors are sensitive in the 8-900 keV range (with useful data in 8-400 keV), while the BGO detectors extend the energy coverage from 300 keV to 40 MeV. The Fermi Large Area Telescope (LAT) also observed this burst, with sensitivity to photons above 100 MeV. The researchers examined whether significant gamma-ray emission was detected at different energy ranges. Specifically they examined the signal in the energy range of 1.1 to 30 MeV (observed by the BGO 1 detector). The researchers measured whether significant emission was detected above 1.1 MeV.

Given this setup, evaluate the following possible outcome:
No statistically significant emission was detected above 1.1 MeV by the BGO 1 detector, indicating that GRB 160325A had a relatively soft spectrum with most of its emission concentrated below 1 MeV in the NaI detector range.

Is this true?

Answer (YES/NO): YES